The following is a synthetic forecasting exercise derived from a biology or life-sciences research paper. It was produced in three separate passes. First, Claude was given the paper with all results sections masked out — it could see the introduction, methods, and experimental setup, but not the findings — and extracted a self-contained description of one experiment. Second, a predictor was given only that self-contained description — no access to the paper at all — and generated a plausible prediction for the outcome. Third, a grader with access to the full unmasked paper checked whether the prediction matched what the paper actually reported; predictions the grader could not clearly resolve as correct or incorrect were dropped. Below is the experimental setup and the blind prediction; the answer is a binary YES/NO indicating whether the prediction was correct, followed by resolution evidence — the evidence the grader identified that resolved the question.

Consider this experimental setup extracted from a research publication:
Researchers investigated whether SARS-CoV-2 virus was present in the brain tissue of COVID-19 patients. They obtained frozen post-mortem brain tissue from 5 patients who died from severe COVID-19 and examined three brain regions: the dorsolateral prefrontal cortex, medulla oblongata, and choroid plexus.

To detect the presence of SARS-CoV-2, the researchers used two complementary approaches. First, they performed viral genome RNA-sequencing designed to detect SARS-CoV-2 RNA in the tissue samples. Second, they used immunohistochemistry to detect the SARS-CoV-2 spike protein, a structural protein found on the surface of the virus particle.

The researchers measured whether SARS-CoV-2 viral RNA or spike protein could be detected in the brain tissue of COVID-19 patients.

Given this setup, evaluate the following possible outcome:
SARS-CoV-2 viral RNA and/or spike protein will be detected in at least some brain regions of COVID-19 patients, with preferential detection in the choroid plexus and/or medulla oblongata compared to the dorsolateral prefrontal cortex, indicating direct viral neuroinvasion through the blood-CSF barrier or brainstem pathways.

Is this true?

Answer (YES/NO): NO